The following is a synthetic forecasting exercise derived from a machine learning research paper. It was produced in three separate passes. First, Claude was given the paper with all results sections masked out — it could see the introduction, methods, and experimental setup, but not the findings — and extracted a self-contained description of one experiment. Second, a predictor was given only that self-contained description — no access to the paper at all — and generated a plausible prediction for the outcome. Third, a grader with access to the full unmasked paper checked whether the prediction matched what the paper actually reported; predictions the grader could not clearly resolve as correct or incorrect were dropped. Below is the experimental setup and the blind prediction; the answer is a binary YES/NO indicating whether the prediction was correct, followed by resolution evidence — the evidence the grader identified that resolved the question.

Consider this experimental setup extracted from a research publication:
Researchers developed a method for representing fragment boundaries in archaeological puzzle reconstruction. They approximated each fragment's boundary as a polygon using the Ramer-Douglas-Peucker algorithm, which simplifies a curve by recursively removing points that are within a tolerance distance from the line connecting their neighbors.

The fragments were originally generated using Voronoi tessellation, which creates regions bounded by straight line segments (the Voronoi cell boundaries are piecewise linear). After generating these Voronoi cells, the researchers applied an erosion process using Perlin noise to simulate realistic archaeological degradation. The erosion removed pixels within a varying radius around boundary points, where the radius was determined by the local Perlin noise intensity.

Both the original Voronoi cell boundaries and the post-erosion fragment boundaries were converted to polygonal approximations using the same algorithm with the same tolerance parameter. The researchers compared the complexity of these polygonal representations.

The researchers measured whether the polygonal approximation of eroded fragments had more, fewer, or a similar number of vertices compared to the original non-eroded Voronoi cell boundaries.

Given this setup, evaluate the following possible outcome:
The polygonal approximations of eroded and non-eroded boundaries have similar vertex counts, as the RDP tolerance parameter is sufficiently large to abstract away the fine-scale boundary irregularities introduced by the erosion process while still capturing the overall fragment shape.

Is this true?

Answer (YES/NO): NO